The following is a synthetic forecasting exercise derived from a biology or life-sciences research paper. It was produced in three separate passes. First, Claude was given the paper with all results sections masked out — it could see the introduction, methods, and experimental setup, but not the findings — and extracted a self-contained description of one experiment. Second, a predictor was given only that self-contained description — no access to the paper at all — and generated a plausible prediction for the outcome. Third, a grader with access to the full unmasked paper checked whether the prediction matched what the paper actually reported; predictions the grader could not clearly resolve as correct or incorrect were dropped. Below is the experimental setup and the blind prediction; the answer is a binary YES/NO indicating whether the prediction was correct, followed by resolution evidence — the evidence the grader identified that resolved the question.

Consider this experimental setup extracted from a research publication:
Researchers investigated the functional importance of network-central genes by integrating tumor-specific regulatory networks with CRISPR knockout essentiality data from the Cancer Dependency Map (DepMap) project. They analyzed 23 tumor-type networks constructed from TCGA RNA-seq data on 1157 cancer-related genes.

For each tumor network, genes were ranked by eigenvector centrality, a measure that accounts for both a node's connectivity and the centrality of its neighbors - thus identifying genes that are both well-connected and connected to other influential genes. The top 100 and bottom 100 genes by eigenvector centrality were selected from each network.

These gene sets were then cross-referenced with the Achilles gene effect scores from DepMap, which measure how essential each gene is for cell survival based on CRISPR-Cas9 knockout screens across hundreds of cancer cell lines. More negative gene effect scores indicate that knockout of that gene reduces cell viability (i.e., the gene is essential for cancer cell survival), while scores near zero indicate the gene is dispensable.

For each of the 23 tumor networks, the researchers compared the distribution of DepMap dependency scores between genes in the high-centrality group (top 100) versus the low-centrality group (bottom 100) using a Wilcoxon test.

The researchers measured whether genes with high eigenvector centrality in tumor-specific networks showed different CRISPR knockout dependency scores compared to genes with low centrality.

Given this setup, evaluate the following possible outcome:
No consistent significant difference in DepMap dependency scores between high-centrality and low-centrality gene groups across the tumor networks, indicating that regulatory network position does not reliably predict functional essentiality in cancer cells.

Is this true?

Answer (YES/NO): NO